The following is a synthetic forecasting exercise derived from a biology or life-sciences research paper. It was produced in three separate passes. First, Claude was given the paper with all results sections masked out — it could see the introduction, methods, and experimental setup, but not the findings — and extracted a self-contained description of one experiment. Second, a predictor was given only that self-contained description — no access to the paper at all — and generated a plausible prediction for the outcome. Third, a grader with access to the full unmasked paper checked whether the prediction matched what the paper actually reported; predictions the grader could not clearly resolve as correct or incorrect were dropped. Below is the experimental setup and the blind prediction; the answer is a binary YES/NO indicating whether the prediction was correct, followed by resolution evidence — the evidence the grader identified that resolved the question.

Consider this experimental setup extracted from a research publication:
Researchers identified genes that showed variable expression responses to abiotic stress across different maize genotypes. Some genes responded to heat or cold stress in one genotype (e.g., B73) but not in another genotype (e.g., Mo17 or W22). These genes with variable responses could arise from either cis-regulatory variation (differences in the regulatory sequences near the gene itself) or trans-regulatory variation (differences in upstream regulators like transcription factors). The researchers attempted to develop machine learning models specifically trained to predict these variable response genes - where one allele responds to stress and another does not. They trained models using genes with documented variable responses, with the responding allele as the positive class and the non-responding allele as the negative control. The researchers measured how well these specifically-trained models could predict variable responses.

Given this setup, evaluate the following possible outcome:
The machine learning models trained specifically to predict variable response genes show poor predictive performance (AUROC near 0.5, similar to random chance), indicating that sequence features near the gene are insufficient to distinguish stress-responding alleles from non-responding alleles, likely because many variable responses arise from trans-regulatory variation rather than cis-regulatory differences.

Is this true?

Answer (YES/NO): NO